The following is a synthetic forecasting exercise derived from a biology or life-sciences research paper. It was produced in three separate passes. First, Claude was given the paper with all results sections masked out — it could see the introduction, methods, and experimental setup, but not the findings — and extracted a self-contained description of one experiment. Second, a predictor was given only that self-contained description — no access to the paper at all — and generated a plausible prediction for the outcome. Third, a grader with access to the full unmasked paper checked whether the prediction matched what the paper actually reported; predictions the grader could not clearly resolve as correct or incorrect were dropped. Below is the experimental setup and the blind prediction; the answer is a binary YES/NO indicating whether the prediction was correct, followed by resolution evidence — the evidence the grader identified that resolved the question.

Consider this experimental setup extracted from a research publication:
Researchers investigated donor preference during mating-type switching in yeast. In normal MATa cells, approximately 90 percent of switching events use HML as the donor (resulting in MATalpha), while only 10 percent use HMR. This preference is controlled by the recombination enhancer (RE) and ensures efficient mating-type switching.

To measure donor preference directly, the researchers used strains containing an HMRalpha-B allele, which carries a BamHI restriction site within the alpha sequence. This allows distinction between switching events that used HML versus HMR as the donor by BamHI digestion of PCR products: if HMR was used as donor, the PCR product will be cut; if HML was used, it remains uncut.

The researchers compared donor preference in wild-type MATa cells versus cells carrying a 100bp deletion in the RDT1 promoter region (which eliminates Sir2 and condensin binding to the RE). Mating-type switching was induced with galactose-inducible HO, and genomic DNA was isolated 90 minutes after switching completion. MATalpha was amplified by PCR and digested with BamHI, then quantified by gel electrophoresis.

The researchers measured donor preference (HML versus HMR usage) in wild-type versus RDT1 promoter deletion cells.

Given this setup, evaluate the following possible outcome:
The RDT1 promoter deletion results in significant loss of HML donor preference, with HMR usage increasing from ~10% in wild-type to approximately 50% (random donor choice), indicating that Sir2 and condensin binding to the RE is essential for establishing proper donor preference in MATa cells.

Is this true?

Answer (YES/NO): NO